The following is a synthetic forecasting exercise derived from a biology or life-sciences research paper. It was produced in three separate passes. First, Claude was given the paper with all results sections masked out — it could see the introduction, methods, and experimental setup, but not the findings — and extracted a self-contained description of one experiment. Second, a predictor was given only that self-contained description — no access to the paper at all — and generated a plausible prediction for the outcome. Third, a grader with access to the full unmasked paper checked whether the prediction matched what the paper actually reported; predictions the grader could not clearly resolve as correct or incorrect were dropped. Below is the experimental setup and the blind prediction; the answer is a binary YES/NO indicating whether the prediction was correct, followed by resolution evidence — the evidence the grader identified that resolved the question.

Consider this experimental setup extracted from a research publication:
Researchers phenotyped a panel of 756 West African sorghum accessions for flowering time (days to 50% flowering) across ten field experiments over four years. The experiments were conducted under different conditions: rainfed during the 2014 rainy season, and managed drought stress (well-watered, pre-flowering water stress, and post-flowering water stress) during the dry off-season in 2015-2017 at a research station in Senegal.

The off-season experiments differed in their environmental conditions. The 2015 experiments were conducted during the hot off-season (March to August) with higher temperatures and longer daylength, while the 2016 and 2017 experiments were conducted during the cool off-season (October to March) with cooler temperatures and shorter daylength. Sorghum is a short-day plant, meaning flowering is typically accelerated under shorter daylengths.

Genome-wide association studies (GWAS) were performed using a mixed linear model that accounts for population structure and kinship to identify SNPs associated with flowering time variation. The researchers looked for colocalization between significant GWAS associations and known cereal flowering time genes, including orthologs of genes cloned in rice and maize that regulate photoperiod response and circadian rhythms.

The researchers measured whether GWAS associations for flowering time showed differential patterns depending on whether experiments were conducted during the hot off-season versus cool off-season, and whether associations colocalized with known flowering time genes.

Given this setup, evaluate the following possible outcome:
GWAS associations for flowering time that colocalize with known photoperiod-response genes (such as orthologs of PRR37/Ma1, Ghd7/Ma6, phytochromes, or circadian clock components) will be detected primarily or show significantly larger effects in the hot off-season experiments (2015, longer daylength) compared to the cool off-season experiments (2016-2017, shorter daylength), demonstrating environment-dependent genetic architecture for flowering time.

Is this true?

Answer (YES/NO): NO